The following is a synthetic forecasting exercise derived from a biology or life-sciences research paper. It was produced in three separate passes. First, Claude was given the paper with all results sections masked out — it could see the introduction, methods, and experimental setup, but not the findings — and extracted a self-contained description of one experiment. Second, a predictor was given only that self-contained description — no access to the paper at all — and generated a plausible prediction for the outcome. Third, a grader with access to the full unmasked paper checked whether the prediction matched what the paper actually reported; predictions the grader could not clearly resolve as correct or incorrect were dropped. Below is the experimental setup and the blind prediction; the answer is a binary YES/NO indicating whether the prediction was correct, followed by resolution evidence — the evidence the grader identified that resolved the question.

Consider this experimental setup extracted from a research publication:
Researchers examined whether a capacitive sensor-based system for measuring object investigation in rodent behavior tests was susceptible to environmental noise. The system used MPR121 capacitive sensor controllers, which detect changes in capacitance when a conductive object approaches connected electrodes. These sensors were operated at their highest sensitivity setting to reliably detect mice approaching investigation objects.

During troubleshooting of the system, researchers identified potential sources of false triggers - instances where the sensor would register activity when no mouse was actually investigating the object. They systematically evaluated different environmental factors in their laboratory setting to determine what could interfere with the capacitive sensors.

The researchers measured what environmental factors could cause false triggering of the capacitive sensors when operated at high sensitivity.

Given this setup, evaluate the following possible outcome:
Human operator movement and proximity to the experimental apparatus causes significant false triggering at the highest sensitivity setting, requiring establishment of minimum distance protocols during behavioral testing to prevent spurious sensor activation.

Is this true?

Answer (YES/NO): NO